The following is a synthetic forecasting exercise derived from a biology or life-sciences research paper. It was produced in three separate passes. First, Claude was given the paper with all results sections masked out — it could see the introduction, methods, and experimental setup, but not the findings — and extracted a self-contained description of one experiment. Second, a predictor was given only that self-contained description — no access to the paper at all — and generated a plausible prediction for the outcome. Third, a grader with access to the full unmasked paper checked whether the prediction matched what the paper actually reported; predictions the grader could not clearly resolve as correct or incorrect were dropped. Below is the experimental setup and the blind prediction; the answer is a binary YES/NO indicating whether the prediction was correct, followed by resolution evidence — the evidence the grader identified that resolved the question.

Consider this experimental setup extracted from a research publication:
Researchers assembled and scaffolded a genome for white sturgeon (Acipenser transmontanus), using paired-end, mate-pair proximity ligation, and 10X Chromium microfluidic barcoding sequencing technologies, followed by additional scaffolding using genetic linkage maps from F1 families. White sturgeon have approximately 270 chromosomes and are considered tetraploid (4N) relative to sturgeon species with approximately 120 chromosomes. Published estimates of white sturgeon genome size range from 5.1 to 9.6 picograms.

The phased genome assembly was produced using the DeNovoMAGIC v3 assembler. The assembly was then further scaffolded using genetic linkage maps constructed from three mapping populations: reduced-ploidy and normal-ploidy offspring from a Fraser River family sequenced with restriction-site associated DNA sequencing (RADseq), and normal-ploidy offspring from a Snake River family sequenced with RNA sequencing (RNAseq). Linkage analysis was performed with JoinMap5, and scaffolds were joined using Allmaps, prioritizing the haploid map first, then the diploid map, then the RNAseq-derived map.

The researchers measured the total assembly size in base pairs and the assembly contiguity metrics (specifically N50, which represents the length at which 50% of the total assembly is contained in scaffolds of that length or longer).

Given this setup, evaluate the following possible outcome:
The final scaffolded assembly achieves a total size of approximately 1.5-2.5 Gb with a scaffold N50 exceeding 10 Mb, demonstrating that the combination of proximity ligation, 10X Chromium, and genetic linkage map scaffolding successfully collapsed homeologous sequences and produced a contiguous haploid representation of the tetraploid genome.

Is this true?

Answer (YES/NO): NO